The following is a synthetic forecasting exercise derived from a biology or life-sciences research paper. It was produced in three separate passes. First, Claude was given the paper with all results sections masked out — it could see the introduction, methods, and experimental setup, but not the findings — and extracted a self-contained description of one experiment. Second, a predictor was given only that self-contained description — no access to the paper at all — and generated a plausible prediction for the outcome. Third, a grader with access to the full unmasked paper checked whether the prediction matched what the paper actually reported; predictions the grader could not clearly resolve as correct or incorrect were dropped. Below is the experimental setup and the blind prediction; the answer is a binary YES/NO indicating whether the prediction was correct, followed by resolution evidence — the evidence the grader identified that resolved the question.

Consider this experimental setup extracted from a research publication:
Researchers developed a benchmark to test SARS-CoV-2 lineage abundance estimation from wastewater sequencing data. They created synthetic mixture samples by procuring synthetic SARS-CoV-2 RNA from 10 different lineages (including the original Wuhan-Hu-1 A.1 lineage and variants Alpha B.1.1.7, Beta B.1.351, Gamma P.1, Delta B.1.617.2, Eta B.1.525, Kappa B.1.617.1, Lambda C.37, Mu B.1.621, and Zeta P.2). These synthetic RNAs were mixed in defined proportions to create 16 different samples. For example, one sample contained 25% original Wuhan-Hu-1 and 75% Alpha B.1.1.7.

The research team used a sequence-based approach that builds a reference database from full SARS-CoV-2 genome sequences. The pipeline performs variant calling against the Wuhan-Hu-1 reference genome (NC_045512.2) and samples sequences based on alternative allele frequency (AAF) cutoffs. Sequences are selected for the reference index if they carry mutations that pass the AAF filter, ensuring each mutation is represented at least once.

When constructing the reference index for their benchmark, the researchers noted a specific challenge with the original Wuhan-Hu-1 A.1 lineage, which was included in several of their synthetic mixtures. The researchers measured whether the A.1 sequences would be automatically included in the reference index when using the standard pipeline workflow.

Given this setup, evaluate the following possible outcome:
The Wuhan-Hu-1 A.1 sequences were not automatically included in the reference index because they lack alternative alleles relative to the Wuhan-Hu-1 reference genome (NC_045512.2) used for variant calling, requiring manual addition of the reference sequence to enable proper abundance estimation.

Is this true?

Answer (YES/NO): YES